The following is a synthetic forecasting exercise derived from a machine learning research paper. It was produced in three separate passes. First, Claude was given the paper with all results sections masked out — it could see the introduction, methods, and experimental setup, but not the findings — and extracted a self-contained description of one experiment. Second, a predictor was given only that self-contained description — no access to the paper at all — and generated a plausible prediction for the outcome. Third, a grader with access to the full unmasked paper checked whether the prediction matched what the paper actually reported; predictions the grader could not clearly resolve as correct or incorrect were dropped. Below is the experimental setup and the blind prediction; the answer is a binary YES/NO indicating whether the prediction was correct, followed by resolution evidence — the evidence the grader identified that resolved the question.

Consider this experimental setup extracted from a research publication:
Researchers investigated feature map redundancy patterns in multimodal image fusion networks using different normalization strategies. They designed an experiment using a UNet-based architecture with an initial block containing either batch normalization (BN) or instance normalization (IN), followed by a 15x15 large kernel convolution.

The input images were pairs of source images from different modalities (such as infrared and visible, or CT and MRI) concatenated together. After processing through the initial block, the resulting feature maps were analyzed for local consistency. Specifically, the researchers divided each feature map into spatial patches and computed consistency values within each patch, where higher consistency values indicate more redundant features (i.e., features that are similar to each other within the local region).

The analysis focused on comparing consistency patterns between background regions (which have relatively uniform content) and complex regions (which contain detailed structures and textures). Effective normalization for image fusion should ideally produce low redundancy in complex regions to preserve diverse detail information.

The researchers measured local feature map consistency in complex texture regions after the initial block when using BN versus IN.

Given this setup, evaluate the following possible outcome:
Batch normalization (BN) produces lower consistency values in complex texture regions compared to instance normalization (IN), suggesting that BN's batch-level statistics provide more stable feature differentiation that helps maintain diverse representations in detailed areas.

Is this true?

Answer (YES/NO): NO